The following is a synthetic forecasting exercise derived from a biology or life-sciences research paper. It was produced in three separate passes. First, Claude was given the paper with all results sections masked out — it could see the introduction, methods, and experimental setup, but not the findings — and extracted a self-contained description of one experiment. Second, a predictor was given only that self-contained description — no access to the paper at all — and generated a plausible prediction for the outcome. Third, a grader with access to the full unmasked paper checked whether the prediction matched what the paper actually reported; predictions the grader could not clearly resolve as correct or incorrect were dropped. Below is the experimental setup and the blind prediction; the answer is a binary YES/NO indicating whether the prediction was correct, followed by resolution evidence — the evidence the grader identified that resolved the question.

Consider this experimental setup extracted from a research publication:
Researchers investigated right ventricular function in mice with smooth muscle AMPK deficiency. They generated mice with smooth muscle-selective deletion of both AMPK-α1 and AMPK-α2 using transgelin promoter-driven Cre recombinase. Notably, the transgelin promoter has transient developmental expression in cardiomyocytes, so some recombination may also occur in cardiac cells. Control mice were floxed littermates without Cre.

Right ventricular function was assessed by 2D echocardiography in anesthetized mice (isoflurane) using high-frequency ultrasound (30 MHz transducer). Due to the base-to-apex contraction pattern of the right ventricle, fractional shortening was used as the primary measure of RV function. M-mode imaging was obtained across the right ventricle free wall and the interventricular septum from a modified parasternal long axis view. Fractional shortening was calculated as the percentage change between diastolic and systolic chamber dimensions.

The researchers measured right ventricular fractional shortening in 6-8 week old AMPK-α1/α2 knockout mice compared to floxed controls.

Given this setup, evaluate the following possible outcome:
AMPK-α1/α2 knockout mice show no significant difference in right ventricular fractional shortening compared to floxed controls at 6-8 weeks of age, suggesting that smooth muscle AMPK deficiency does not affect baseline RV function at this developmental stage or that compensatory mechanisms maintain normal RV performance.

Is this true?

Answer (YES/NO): NO